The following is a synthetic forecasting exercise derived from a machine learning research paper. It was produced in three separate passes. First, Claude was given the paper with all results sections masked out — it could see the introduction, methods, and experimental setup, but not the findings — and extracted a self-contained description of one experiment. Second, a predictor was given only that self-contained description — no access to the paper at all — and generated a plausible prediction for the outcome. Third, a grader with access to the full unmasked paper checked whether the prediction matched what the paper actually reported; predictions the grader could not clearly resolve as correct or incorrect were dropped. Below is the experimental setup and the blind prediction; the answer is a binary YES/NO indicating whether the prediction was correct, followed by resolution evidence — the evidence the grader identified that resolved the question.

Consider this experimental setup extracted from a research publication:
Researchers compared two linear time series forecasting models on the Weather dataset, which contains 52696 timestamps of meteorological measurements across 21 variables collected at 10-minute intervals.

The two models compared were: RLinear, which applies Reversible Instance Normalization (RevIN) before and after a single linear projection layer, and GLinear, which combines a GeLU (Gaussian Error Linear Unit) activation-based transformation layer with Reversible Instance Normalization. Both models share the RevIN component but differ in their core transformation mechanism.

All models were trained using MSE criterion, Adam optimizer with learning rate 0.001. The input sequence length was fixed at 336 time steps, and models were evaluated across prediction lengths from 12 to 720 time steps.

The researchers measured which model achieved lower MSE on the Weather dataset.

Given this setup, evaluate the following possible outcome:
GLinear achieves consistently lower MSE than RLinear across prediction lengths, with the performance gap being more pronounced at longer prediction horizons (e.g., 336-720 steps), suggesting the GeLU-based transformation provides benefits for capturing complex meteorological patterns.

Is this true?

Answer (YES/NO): NO